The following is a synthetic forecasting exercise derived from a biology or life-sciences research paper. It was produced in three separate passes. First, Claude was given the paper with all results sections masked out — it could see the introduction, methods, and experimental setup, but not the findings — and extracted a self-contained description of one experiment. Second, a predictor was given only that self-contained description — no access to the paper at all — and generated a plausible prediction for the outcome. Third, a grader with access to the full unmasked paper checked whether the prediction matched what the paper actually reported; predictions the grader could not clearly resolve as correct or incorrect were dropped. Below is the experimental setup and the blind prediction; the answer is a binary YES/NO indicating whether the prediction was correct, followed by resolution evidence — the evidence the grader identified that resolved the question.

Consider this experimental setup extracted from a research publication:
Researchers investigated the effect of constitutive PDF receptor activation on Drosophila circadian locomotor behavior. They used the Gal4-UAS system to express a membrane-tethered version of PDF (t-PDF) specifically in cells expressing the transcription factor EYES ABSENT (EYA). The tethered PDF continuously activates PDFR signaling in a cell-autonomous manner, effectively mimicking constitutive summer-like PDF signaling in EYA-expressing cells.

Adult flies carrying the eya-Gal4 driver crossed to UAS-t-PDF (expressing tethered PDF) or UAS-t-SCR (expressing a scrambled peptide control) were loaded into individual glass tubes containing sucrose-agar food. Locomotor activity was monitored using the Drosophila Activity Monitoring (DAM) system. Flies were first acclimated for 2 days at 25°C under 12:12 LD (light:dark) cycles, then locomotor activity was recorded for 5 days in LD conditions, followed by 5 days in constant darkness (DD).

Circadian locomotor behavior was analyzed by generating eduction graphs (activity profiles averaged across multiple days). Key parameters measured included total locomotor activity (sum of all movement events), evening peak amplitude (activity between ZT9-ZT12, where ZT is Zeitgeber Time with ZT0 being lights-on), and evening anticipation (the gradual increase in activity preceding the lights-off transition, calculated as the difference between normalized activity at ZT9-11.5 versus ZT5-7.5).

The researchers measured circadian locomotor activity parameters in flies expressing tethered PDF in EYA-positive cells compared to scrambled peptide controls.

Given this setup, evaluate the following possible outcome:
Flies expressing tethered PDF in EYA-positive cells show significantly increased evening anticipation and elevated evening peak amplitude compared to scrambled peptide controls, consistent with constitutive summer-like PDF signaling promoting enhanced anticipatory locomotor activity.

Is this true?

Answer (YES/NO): NO